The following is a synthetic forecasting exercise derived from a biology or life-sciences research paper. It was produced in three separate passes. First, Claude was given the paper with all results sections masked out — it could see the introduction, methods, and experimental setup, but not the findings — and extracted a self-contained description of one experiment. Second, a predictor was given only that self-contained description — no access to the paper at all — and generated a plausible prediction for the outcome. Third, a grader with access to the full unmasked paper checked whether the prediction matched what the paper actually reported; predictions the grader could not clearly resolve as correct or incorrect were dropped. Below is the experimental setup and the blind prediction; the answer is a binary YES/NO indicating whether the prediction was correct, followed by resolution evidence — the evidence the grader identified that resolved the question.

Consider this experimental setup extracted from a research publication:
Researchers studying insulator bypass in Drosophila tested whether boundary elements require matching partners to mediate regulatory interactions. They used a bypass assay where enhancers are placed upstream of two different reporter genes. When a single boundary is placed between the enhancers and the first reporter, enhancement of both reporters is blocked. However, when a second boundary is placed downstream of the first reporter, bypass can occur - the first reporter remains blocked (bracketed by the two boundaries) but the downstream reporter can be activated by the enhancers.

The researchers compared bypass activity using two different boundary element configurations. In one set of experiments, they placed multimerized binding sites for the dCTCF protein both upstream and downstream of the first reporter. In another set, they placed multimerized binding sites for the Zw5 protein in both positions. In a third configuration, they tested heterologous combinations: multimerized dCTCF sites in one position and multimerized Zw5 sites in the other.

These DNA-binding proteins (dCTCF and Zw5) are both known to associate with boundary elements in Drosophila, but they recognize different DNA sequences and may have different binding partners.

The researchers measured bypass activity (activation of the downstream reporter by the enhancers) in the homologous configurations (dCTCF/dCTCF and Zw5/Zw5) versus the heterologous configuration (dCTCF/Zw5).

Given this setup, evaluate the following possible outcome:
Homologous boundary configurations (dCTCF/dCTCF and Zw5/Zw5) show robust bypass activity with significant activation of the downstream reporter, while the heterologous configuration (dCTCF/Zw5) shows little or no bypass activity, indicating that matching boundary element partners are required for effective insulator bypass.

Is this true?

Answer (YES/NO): YES